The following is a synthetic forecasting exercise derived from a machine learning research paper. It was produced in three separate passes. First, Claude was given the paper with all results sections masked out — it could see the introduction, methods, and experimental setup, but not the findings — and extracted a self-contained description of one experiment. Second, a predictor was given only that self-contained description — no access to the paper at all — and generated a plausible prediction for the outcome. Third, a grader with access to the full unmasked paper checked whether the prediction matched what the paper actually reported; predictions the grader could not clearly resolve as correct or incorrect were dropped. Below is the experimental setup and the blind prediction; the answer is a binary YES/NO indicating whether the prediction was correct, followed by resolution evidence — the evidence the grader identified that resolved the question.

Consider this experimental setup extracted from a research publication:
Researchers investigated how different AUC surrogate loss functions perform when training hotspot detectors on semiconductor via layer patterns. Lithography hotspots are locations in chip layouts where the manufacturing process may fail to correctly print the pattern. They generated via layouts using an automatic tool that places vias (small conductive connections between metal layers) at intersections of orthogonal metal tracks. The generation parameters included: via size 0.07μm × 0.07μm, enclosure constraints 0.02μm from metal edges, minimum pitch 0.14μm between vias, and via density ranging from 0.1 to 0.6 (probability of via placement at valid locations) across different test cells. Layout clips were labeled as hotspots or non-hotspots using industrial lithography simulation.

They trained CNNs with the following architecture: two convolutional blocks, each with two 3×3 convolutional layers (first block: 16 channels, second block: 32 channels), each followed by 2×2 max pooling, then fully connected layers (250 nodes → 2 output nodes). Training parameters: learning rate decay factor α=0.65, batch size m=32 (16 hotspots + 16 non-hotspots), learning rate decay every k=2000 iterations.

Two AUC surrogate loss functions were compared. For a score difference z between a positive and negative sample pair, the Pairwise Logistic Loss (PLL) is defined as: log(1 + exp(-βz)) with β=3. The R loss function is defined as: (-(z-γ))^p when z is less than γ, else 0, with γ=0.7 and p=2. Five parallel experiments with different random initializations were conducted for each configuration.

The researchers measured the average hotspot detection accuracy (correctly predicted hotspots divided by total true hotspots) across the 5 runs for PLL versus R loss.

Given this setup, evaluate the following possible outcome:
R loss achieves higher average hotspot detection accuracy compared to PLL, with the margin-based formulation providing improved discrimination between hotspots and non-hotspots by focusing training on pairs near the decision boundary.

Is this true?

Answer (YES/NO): NO